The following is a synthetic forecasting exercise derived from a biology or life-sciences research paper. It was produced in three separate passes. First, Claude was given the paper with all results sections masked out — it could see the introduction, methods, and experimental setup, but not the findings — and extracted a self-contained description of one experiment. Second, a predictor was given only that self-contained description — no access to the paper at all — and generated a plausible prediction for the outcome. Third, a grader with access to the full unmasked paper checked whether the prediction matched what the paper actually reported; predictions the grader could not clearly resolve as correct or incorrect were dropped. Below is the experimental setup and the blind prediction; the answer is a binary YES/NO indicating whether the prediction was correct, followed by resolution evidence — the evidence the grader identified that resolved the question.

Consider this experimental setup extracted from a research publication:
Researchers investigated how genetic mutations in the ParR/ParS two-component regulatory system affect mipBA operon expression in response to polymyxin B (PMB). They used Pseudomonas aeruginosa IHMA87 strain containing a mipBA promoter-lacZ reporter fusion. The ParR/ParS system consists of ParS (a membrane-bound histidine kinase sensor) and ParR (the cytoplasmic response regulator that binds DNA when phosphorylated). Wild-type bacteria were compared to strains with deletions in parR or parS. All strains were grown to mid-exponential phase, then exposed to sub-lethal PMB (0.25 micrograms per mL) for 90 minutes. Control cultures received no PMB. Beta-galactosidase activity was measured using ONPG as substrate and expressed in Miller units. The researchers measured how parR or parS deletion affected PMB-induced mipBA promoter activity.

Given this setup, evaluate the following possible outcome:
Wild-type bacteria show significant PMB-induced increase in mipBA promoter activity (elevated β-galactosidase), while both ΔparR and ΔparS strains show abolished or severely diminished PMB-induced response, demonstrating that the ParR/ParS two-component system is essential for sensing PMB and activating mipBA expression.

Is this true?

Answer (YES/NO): YES